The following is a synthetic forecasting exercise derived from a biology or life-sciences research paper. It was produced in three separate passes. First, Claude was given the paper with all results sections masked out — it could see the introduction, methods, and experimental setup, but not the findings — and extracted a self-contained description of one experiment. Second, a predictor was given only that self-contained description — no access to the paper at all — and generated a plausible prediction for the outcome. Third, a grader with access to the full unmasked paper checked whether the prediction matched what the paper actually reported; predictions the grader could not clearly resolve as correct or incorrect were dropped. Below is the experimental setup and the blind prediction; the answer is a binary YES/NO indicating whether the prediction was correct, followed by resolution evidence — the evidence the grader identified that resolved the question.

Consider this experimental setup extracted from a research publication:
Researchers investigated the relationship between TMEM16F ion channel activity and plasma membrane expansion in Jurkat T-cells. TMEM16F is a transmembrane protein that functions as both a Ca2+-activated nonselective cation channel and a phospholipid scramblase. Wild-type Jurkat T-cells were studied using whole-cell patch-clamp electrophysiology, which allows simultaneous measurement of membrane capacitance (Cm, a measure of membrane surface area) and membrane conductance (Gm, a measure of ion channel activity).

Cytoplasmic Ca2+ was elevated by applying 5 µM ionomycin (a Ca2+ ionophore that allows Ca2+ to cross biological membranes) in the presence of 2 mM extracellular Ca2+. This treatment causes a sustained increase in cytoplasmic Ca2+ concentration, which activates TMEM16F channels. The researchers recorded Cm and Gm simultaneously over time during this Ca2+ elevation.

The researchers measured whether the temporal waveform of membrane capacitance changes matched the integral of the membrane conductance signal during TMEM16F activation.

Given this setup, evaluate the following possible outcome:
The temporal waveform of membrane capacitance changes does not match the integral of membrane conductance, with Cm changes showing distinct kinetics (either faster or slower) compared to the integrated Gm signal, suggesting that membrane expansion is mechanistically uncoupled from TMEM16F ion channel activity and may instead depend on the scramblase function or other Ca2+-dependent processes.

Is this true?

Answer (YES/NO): NO